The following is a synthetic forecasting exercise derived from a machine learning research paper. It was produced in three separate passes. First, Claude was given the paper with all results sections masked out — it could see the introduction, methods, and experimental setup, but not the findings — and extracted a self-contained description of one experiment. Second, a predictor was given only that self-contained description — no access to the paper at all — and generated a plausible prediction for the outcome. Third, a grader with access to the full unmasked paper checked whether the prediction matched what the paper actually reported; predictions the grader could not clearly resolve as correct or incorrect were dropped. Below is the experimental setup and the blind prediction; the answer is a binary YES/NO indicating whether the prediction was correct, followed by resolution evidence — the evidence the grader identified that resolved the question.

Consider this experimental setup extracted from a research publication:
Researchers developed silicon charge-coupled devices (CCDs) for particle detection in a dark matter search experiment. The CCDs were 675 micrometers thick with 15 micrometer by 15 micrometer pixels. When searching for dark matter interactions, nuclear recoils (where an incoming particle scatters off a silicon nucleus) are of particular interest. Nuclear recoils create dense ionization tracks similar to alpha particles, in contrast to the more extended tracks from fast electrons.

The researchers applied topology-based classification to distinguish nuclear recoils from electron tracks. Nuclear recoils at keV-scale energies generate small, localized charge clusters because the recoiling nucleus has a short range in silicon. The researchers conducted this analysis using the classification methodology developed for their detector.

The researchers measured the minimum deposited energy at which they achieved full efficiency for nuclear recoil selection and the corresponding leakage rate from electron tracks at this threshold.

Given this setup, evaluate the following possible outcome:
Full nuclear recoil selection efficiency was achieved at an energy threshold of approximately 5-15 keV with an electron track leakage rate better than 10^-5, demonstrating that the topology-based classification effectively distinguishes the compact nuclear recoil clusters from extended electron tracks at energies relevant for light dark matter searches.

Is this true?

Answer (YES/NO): NO